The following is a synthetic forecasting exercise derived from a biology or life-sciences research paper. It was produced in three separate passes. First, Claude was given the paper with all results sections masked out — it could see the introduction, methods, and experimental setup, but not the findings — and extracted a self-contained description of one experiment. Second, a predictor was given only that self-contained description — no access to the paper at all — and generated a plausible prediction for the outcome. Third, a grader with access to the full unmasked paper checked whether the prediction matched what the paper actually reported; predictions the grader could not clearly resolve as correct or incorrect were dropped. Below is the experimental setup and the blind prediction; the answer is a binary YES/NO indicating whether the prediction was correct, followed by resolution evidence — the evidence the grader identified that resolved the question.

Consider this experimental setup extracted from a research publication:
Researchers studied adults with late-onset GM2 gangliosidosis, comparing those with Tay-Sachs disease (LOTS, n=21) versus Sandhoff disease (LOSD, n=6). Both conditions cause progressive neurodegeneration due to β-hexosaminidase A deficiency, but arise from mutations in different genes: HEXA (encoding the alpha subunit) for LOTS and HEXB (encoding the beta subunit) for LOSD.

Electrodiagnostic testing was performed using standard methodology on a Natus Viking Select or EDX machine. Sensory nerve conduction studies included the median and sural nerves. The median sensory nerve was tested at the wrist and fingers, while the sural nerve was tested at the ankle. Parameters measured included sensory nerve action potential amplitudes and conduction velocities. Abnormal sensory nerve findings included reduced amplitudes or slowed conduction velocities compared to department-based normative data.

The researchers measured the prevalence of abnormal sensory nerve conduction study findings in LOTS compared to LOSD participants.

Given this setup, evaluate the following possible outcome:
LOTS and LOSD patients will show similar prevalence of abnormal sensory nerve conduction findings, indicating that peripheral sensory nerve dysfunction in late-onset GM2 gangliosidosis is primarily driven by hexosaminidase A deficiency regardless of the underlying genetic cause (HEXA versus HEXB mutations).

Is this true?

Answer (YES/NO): NO